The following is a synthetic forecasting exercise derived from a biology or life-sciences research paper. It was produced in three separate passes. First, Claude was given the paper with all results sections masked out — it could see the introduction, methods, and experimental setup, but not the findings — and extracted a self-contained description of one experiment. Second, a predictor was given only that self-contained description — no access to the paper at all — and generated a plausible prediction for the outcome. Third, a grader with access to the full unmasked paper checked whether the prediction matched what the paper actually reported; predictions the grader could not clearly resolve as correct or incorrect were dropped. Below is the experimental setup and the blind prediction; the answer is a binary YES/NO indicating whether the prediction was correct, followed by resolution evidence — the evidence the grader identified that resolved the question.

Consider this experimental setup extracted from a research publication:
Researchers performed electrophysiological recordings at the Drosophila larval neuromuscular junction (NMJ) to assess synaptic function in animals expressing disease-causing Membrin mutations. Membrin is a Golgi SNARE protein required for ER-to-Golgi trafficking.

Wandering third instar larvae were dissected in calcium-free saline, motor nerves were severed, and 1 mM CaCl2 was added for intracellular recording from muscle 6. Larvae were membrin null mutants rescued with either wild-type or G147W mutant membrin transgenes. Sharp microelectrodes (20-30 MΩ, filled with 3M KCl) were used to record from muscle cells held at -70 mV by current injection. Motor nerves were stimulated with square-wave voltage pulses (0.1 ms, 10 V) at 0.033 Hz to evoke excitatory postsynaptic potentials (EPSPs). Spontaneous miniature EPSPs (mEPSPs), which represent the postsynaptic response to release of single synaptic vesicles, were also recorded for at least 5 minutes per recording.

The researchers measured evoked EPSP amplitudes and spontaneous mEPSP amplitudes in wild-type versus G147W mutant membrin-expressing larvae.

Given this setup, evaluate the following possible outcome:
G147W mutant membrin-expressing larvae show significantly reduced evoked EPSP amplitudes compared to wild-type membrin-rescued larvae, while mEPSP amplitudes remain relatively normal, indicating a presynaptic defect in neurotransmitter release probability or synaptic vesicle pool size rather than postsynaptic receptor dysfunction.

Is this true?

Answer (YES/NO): NO